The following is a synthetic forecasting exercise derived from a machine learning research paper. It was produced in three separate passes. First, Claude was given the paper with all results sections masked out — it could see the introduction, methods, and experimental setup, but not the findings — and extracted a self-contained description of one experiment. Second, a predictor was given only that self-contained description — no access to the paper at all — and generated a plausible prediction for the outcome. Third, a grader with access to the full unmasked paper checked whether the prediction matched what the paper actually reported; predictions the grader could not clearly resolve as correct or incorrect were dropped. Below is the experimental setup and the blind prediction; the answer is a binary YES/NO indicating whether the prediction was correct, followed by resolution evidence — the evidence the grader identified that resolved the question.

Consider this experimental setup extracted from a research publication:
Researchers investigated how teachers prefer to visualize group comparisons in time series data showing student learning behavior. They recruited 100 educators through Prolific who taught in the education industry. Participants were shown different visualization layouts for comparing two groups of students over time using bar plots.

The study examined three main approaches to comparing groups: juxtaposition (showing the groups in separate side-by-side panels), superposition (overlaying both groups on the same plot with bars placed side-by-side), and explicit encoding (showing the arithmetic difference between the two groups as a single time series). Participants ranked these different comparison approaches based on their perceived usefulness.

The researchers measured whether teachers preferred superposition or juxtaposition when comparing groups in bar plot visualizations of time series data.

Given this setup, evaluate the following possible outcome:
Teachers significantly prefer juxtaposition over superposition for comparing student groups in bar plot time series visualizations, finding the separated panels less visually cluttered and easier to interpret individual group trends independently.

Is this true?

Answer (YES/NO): NO